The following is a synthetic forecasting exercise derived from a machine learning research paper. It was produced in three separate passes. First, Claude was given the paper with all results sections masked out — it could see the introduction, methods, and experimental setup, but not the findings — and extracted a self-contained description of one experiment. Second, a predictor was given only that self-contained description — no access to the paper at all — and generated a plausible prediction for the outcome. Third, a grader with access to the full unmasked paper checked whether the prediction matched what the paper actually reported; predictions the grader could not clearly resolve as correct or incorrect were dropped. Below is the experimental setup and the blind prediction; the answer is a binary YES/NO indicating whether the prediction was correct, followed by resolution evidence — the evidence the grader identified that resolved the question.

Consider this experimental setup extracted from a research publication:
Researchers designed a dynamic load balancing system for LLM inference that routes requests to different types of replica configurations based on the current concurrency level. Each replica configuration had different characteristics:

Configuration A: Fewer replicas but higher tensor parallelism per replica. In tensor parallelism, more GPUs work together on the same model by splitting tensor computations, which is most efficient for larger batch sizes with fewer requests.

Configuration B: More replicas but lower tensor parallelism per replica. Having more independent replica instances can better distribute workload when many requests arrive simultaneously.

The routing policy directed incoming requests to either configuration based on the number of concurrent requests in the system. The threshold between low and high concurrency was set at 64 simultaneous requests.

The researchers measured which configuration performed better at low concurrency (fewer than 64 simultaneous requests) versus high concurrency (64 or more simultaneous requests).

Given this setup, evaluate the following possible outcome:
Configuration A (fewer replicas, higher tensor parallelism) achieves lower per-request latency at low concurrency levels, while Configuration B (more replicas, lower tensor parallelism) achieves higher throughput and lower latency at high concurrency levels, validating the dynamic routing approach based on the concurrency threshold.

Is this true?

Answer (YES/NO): NO